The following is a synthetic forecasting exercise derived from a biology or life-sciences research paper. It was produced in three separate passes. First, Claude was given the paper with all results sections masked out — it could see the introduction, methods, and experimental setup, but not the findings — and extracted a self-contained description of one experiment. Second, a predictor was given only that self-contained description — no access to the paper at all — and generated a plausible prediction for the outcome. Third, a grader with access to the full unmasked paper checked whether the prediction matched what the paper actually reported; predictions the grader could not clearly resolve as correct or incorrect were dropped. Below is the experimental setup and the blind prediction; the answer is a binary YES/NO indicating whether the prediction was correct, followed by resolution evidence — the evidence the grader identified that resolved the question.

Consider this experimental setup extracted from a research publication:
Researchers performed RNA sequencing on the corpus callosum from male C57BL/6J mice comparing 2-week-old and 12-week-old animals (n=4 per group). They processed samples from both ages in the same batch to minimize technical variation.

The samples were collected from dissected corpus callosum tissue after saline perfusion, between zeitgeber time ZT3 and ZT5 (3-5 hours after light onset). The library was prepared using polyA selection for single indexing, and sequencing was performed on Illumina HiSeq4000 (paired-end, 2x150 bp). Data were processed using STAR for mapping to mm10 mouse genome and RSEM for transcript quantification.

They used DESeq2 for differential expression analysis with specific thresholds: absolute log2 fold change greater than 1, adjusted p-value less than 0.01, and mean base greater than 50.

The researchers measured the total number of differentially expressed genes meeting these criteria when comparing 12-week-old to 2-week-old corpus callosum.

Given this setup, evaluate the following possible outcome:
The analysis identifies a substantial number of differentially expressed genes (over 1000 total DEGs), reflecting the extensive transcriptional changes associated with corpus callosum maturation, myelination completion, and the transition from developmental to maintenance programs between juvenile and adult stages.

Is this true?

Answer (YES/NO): YES